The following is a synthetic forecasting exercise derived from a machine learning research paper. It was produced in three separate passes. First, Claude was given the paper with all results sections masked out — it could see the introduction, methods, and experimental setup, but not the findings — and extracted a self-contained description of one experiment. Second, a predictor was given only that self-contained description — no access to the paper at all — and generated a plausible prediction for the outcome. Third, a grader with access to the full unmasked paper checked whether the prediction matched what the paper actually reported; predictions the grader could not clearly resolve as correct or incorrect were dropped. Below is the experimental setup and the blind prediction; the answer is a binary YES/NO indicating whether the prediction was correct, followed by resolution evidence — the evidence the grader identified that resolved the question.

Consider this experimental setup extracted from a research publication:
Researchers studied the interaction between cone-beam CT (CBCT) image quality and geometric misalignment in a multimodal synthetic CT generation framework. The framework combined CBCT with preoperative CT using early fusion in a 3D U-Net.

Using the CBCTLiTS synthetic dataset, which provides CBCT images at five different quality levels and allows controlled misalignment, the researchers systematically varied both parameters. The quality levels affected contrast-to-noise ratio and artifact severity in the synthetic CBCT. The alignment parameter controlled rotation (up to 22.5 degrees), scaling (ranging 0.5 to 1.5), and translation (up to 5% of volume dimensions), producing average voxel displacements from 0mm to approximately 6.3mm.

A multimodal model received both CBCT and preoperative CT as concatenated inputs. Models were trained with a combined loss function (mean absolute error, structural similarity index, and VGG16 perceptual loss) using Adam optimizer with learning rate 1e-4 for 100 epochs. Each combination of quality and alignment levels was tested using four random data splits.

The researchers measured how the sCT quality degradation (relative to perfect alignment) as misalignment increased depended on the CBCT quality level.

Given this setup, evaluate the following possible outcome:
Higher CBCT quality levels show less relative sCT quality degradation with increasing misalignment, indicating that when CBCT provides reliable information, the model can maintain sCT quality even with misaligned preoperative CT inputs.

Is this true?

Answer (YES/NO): YES